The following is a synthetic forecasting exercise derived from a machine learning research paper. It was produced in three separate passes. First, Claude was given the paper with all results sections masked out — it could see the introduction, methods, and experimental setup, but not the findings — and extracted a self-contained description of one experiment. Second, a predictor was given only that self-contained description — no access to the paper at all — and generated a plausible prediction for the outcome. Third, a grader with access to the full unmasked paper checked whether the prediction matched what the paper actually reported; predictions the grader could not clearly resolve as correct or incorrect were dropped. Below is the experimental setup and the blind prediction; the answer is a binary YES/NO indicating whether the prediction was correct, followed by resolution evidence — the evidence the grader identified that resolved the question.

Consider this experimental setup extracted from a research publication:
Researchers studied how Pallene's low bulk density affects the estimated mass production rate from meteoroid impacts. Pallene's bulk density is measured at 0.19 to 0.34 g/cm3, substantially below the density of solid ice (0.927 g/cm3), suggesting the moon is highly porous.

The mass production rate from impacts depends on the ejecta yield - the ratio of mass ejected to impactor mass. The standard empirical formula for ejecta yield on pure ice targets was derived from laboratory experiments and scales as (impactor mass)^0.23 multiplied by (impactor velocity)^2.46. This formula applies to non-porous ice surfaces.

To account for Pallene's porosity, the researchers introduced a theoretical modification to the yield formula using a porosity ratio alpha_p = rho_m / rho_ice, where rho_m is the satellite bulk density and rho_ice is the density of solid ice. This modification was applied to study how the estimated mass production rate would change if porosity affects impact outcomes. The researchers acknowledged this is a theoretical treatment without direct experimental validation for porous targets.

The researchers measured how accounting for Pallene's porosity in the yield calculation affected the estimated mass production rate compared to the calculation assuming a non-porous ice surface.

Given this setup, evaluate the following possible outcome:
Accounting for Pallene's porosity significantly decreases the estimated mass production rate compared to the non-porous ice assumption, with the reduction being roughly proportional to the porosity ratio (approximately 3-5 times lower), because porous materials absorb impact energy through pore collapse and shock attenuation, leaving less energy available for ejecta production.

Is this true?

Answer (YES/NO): NO